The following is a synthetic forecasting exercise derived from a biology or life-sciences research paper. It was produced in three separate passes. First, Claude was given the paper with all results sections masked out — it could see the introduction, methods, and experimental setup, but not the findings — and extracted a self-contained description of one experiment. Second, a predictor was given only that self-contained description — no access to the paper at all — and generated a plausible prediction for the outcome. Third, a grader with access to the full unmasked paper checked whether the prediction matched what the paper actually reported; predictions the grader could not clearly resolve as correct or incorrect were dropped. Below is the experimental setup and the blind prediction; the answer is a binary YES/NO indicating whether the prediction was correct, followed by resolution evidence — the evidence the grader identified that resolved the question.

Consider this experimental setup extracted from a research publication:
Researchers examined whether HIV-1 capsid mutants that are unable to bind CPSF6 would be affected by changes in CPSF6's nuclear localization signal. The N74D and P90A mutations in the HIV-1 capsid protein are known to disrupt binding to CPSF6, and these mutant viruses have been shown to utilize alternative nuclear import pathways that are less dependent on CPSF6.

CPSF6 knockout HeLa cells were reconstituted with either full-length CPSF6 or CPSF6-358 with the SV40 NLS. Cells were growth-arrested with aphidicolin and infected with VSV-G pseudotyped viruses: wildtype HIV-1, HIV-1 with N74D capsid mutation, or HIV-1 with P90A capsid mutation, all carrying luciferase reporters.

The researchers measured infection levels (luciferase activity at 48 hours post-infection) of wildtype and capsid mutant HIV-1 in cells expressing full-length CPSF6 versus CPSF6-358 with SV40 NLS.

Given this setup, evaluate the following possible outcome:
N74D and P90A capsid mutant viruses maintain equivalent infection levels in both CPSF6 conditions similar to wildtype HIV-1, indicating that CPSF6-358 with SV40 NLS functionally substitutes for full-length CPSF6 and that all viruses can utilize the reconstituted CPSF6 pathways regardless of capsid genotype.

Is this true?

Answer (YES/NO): NO